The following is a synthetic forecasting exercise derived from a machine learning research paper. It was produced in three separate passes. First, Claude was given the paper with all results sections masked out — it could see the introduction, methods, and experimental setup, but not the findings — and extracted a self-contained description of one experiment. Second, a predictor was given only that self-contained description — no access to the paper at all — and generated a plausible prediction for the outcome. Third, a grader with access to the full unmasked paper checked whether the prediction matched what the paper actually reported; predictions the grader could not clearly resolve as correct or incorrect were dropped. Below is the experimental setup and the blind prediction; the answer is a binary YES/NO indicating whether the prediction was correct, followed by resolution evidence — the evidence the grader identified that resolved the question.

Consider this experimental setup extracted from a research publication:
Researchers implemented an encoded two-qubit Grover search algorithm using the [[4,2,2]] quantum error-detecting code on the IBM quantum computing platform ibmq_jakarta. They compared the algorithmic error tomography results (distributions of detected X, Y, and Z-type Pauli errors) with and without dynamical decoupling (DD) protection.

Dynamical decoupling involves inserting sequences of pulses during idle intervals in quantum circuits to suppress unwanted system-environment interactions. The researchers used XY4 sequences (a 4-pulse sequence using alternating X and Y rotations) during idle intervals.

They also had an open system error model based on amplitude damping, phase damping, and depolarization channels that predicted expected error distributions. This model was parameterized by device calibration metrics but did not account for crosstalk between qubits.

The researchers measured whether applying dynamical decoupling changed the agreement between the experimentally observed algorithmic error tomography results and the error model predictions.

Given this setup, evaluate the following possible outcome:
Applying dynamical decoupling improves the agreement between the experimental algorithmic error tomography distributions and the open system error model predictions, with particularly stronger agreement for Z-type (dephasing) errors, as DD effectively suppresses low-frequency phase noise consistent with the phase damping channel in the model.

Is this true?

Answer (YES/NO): NO